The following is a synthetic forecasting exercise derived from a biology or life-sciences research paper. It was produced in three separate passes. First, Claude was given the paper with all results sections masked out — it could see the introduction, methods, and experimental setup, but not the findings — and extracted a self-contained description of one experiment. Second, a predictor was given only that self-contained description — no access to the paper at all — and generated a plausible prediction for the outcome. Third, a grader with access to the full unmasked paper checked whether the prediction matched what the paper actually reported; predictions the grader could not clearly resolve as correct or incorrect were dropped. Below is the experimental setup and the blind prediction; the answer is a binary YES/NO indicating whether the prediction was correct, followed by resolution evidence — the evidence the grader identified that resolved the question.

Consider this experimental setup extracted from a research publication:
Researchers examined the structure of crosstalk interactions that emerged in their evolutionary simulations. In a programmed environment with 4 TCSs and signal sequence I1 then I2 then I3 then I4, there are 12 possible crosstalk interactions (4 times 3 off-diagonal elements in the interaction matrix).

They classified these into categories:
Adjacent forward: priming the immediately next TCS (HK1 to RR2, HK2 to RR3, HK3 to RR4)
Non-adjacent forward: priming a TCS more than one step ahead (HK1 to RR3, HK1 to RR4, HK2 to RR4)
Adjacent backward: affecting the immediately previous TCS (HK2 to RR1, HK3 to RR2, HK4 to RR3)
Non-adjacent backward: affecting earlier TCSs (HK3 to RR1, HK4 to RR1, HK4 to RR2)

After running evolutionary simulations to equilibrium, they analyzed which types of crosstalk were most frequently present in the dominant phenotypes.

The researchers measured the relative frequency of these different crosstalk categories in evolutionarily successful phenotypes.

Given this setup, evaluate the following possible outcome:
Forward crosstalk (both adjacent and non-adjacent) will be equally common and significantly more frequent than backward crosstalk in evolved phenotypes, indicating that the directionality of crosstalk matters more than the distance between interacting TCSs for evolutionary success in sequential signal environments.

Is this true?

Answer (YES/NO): NO